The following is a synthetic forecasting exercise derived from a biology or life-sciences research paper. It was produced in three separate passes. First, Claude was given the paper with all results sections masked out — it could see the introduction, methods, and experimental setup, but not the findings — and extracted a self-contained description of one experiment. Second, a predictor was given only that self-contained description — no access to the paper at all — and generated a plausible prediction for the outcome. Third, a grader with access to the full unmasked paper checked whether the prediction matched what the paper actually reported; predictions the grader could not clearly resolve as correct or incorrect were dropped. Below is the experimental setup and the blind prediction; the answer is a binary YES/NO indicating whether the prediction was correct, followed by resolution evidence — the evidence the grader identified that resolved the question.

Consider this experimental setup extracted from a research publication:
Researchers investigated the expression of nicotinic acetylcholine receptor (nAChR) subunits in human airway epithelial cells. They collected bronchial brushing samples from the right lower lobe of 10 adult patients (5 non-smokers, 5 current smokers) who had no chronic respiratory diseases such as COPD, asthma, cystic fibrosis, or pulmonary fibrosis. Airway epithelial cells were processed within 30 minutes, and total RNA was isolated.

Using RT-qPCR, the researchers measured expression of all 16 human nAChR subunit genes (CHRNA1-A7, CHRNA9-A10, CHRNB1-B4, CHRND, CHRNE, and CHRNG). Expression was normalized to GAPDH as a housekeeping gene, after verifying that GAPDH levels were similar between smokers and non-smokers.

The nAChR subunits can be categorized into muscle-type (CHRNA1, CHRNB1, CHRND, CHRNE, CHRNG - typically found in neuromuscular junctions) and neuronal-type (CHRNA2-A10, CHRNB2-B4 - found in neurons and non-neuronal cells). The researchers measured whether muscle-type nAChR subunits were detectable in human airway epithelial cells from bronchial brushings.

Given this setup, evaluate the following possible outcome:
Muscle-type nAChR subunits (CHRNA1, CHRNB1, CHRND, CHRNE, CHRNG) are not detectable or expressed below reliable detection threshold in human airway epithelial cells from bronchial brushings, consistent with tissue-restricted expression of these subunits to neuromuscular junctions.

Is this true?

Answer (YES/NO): NO